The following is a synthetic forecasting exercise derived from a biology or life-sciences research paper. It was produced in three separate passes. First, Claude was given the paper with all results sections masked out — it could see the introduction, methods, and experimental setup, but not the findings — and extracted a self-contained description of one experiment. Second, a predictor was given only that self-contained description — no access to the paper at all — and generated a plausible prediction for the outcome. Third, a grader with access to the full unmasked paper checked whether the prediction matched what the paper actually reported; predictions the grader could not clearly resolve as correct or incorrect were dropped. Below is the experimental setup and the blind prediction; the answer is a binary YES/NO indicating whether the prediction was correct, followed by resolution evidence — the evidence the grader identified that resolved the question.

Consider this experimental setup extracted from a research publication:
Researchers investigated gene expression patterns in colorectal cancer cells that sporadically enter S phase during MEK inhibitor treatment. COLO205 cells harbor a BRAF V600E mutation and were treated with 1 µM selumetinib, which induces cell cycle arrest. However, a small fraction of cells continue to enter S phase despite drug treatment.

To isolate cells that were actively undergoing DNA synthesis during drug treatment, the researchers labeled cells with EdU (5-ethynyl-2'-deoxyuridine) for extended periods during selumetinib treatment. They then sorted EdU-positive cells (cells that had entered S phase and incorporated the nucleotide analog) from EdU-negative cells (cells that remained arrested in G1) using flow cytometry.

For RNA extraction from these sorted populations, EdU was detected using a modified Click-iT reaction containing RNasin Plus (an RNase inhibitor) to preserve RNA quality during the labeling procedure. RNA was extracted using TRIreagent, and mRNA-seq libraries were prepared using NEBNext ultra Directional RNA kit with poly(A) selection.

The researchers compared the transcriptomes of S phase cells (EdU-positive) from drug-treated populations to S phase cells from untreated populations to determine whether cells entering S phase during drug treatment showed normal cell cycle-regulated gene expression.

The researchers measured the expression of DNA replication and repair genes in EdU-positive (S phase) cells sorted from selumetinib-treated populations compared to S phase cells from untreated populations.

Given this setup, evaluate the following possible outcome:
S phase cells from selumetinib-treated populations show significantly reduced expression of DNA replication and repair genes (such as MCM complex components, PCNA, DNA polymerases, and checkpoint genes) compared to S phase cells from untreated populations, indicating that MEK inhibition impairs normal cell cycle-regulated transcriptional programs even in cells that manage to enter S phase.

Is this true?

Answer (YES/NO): NO